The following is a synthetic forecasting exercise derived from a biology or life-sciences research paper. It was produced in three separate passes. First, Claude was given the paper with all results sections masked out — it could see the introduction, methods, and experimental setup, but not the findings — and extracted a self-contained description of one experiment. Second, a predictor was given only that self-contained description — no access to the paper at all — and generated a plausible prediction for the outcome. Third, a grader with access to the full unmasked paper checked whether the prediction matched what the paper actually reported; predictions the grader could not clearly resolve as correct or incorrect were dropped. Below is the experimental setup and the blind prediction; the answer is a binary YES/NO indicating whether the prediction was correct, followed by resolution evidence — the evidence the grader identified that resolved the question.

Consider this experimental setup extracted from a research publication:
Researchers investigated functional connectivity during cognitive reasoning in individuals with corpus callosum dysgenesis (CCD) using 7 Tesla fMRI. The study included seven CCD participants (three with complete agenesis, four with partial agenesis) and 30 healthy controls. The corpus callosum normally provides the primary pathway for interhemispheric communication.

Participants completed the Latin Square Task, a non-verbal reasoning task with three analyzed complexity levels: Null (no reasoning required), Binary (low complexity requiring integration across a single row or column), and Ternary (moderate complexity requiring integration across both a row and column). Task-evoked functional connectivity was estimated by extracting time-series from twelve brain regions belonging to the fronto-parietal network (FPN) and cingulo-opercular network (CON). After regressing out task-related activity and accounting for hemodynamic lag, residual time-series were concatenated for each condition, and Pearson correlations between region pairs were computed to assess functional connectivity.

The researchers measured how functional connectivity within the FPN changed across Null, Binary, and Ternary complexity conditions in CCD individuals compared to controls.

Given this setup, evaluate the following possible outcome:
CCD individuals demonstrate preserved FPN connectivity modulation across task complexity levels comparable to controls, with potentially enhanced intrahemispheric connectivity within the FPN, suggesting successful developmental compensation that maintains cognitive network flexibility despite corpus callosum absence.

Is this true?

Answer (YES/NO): NO